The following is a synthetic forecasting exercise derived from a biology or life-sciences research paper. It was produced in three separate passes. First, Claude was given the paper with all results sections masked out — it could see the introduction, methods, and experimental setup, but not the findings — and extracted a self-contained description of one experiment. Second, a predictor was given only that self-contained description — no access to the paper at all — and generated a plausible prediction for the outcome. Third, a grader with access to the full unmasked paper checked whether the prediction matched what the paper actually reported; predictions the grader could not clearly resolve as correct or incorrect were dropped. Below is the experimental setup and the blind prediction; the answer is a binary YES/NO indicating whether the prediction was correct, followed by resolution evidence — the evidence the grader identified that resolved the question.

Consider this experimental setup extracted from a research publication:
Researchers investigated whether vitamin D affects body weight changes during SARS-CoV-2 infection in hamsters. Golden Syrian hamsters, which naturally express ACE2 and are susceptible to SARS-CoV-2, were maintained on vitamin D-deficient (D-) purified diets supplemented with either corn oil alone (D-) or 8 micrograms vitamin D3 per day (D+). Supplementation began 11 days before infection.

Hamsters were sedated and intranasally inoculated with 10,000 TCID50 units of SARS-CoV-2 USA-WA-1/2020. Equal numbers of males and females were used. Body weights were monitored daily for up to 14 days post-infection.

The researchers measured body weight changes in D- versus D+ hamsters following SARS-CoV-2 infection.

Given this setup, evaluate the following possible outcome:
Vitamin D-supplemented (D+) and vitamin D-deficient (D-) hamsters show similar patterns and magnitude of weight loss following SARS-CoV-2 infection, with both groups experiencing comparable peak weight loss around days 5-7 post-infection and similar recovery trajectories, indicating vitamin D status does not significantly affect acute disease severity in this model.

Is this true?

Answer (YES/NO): YES